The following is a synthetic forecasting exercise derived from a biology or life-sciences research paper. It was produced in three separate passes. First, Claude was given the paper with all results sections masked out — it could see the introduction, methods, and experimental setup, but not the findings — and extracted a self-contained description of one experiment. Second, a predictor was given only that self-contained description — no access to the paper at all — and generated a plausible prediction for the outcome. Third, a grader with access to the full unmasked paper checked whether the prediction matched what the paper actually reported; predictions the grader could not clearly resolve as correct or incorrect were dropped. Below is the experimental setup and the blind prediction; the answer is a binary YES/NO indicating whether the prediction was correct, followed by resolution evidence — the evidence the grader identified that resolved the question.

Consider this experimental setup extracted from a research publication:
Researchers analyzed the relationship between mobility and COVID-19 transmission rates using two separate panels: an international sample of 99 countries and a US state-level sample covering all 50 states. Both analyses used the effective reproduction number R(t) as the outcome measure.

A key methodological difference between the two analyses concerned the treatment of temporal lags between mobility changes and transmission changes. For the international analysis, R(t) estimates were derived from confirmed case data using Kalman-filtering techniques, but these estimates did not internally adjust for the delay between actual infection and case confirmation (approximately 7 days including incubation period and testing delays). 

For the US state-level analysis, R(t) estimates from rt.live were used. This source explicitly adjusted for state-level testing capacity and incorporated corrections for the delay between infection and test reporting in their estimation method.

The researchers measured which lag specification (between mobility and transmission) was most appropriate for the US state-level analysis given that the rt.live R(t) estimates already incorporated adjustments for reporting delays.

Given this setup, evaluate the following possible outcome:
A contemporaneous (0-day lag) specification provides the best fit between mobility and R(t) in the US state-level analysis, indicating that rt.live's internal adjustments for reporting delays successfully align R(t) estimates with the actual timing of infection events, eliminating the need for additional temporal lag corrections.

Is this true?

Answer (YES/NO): YES